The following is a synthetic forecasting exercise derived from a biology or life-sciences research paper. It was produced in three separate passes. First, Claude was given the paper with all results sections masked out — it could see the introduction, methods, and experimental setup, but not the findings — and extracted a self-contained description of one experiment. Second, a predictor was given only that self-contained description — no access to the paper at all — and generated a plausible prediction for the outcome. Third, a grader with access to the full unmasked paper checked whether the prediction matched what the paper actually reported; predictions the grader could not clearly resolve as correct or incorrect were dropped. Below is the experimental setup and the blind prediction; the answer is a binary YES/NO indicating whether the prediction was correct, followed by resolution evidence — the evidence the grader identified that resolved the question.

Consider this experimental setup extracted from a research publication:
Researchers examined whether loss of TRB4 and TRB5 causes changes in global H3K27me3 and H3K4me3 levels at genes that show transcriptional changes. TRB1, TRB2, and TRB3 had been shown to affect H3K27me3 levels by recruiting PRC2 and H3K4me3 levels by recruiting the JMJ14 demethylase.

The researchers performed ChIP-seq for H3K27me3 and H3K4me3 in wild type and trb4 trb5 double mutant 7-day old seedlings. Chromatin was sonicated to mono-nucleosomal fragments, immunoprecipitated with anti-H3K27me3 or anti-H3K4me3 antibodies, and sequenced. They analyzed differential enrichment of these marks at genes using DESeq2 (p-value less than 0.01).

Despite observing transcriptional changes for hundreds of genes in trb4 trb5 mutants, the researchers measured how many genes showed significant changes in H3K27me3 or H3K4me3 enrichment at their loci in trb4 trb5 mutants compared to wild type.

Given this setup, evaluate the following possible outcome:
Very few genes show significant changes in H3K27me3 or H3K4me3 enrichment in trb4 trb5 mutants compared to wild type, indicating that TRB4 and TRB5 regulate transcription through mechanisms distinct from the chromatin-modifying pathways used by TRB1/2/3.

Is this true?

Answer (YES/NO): YES